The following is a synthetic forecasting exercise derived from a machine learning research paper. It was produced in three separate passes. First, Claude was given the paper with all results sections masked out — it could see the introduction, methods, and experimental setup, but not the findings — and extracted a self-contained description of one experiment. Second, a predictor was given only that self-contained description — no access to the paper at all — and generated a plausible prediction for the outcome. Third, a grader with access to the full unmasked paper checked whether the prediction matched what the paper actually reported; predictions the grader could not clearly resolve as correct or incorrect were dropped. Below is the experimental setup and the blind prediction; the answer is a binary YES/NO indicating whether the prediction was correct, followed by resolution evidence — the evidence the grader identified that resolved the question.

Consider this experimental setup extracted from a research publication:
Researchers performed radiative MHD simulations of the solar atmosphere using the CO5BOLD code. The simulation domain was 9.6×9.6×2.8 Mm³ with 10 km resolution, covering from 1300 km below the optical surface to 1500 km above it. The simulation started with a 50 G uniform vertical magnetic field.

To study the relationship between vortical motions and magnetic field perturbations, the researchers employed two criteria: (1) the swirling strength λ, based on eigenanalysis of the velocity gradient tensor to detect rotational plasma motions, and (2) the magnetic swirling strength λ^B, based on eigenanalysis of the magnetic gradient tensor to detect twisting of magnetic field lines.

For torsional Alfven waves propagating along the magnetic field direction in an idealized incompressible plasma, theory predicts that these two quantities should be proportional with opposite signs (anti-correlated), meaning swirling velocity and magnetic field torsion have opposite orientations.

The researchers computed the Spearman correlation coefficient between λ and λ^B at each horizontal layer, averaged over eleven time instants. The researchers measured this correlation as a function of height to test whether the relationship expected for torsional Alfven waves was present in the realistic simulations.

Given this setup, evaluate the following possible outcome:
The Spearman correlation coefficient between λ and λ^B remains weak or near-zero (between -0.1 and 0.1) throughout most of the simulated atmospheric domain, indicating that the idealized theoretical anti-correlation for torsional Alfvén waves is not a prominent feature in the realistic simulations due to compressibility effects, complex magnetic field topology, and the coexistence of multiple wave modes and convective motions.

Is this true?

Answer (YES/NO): NO